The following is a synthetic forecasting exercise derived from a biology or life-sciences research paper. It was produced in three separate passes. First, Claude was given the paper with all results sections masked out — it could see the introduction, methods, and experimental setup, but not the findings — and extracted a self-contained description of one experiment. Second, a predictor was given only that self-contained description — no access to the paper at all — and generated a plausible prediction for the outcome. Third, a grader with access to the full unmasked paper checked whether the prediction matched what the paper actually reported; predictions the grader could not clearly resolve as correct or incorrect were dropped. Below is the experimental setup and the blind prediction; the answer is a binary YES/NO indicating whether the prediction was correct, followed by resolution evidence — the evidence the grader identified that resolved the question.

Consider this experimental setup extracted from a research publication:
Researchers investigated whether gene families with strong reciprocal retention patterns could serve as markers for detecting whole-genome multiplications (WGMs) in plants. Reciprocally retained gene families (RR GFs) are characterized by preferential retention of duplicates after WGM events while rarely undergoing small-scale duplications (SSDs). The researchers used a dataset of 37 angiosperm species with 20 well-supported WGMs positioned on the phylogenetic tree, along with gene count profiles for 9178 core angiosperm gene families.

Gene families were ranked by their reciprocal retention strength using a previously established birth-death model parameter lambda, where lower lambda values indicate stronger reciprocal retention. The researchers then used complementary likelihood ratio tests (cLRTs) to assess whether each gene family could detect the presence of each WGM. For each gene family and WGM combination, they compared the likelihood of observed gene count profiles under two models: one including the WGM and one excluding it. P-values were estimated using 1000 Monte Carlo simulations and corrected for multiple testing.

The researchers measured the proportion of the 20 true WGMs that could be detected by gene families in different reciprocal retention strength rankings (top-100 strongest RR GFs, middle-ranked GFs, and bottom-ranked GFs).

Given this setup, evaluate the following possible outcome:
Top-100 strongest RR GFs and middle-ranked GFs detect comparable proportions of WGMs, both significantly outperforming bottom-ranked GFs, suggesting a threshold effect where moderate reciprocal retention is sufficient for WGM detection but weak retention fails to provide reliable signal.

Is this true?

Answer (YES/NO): NO